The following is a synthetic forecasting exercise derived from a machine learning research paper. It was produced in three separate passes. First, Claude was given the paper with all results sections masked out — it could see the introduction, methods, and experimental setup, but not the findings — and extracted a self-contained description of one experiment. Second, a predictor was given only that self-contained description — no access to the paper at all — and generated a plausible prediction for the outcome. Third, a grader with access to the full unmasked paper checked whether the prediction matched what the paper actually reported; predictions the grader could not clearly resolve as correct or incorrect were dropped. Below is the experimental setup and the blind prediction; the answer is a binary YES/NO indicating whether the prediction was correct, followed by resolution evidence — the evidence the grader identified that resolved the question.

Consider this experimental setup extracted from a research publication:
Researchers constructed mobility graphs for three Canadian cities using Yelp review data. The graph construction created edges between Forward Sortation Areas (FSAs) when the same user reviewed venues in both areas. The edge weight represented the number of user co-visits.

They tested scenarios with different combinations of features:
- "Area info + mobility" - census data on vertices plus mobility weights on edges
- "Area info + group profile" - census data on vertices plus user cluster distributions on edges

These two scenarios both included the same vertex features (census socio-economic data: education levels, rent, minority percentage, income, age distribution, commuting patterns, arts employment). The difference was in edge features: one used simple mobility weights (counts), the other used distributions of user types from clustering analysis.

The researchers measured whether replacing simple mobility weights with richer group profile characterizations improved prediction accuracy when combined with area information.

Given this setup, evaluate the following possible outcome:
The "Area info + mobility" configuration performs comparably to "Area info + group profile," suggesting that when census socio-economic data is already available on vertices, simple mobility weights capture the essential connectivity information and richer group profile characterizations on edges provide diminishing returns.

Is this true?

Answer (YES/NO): YES